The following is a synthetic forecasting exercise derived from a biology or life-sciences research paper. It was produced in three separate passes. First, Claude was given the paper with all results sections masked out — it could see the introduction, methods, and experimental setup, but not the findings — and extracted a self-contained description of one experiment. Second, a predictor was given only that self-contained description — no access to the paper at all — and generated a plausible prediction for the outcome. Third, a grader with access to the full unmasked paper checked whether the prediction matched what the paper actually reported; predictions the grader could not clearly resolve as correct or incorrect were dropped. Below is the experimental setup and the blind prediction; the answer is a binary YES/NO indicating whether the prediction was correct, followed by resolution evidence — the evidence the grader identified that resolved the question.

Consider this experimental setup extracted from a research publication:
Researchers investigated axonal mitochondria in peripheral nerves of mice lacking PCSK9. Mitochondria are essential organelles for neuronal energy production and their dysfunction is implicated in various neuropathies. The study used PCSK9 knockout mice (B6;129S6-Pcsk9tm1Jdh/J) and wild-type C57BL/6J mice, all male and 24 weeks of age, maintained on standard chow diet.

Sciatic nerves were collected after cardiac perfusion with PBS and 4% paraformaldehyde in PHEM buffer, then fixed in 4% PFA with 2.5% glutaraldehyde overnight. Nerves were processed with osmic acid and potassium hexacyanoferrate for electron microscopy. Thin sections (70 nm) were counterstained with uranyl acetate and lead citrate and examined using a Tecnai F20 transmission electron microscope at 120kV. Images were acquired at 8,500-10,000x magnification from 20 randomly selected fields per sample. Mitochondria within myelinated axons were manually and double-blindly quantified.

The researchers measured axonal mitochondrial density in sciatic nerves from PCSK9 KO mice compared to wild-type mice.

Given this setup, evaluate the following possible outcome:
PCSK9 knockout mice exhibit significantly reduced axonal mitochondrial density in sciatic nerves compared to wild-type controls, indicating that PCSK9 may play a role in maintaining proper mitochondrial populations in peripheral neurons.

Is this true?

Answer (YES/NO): NO